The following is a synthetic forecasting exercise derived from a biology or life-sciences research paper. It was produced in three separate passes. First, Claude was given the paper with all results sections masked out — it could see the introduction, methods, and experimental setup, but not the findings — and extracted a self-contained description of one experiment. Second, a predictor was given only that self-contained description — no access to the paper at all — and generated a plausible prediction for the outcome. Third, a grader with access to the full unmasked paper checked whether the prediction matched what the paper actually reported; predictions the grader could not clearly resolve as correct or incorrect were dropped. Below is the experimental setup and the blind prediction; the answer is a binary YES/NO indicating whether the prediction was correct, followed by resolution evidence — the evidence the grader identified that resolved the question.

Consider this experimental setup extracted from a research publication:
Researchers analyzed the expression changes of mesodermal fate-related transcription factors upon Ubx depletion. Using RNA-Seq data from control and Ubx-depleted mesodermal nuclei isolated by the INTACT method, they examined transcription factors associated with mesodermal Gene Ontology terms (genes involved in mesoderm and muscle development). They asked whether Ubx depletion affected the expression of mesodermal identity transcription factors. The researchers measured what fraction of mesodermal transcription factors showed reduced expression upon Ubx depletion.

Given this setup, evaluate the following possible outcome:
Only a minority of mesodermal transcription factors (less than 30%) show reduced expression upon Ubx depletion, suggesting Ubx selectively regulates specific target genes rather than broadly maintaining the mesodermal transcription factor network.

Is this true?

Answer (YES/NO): YES